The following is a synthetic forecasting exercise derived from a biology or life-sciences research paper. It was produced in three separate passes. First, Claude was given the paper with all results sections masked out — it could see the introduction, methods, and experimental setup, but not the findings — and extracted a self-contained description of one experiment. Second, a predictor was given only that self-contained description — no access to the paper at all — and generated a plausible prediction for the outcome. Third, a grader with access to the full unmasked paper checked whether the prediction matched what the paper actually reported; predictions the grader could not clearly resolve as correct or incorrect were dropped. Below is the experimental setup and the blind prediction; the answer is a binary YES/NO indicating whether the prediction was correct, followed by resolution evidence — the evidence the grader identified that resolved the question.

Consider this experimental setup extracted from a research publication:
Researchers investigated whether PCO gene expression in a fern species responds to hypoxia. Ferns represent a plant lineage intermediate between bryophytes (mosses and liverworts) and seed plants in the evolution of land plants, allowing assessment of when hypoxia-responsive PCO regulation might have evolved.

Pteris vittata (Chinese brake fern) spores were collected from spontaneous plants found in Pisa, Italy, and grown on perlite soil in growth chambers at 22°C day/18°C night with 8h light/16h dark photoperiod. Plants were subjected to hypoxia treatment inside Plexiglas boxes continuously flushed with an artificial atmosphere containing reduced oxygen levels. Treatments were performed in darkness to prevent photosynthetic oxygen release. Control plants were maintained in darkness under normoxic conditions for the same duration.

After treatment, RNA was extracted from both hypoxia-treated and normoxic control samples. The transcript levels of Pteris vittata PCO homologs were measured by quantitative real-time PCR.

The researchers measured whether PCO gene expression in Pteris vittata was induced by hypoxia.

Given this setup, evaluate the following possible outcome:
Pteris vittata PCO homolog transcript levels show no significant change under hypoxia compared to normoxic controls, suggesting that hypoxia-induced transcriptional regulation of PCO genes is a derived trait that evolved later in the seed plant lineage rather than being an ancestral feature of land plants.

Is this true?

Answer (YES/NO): NO